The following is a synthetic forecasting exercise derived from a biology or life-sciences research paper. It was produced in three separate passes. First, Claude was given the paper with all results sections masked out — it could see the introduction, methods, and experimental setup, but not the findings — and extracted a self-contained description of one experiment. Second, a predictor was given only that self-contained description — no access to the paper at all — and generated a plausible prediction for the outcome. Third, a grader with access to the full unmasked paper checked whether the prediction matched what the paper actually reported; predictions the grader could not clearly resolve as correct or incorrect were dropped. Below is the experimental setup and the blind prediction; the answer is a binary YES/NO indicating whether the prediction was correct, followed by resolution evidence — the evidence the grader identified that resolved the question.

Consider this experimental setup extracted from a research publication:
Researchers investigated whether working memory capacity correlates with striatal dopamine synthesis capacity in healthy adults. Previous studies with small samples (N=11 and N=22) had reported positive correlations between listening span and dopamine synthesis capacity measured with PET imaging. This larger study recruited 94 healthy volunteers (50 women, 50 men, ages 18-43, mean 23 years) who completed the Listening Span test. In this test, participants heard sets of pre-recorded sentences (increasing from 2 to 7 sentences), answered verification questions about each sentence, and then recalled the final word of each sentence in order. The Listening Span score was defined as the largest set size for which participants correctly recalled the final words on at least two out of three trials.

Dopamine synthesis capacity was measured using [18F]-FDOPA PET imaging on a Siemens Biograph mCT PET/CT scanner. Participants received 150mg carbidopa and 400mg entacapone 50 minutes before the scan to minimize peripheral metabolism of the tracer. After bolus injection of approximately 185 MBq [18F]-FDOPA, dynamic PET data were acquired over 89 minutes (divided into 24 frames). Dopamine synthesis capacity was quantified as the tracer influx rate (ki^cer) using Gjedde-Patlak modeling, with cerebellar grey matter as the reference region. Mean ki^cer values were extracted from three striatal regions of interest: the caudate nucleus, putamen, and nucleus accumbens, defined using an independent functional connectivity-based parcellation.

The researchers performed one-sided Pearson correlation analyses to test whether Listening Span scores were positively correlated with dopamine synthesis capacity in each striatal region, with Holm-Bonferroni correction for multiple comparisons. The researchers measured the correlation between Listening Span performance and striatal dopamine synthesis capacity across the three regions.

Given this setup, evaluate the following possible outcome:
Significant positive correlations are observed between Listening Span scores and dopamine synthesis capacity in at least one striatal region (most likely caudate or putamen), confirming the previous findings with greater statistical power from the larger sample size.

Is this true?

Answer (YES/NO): NO